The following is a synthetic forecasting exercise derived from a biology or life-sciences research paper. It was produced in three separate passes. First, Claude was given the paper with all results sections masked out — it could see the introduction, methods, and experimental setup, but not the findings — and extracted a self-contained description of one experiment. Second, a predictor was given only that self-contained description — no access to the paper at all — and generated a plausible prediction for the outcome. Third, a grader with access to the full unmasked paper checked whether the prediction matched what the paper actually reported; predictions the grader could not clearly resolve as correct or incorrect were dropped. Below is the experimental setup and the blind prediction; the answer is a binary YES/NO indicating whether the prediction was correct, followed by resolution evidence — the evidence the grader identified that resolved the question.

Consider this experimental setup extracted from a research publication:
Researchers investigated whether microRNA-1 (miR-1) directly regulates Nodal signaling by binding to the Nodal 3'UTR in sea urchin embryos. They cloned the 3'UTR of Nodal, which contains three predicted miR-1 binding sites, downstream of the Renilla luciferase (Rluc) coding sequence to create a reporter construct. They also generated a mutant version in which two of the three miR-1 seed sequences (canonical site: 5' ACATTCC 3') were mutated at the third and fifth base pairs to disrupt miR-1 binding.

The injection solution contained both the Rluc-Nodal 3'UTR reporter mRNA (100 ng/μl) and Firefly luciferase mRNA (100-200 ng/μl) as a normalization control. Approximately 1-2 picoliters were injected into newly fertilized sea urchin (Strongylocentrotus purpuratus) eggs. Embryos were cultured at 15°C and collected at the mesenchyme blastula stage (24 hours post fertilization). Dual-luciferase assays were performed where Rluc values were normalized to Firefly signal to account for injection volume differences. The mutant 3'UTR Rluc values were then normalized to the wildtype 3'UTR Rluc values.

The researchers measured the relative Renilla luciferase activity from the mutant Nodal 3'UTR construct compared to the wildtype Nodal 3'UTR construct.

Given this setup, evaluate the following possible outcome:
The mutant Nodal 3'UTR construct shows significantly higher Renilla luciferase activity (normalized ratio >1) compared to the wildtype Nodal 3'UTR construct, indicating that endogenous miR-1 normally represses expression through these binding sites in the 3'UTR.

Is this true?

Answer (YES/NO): YES